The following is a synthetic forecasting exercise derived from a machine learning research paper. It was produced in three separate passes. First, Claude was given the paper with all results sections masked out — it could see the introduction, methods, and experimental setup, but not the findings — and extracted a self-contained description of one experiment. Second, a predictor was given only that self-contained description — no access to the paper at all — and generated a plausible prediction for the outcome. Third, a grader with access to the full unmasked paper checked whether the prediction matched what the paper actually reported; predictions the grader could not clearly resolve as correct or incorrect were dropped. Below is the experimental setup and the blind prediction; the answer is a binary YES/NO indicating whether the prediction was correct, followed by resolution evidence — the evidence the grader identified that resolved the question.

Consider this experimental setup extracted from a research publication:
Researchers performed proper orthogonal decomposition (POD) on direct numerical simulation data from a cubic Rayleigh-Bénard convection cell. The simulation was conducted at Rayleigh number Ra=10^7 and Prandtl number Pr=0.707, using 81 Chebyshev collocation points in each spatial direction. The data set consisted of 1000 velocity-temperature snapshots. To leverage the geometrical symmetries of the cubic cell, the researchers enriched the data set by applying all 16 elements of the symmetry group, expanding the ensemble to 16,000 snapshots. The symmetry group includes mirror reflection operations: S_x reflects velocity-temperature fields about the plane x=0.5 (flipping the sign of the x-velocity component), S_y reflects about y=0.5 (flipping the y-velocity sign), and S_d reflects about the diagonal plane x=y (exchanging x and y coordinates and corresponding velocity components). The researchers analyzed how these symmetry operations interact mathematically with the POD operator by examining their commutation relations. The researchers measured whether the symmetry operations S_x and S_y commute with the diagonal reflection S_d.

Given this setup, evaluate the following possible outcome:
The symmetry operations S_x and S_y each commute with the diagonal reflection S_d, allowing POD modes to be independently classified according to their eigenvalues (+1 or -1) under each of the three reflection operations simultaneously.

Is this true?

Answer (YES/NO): NO